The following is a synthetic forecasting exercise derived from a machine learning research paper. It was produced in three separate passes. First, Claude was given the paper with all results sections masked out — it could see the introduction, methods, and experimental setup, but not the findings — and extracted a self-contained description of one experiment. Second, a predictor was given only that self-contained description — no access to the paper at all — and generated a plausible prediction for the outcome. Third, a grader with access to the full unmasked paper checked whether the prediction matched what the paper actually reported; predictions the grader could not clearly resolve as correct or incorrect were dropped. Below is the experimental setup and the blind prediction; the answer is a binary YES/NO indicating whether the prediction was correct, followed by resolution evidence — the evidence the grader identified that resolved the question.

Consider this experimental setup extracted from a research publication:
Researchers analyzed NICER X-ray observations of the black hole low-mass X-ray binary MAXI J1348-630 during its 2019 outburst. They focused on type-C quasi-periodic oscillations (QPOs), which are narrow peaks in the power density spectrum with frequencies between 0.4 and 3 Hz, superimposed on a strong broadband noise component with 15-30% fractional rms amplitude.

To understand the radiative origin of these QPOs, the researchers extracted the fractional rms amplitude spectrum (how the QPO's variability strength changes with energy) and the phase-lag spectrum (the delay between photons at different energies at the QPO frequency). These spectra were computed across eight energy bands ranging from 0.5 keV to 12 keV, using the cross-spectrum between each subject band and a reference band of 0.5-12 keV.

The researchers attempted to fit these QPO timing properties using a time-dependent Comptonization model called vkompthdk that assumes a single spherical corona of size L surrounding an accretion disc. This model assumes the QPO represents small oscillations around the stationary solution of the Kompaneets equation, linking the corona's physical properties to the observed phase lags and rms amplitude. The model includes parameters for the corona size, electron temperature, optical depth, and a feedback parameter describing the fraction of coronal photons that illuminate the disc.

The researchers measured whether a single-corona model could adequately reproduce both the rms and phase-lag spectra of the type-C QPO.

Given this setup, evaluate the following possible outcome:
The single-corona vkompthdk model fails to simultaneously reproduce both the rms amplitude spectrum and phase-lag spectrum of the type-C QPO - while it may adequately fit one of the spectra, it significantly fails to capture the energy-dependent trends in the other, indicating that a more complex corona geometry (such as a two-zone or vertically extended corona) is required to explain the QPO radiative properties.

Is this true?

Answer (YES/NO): YES